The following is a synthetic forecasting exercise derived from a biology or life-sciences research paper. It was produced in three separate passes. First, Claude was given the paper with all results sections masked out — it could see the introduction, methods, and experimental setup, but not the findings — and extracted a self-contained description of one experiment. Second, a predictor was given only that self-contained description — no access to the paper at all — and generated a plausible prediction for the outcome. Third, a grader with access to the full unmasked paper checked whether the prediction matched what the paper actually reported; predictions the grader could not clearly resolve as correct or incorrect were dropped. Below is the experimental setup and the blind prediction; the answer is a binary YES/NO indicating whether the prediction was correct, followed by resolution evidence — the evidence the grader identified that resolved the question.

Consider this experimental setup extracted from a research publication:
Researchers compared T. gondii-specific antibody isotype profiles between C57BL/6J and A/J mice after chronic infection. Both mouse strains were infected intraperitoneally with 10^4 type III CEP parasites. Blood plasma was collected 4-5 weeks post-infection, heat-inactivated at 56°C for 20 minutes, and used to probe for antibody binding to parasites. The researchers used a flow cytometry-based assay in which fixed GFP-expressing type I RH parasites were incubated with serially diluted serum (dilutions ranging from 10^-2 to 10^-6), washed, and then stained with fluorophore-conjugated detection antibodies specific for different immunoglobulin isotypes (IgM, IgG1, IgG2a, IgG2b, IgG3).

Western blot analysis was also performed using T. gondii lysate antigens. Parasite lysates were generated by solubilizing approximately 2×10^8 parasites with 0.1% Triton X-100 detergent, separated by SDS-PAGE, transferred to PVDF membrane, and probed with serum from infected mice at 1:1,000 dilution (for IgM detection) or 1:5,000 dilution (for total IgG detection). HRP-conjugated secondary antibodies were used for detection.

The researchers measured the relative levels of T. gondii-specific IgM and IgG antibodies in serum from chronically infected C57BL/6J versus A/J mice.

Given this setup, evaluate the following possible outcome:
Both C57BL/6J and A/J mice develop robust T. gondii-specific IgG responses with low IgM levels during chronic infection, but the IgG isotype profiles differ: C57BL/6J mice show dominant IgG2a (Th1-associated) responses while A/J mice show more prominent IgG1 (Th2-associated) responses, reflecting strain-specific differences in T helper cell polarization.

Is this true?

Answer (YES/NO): NO